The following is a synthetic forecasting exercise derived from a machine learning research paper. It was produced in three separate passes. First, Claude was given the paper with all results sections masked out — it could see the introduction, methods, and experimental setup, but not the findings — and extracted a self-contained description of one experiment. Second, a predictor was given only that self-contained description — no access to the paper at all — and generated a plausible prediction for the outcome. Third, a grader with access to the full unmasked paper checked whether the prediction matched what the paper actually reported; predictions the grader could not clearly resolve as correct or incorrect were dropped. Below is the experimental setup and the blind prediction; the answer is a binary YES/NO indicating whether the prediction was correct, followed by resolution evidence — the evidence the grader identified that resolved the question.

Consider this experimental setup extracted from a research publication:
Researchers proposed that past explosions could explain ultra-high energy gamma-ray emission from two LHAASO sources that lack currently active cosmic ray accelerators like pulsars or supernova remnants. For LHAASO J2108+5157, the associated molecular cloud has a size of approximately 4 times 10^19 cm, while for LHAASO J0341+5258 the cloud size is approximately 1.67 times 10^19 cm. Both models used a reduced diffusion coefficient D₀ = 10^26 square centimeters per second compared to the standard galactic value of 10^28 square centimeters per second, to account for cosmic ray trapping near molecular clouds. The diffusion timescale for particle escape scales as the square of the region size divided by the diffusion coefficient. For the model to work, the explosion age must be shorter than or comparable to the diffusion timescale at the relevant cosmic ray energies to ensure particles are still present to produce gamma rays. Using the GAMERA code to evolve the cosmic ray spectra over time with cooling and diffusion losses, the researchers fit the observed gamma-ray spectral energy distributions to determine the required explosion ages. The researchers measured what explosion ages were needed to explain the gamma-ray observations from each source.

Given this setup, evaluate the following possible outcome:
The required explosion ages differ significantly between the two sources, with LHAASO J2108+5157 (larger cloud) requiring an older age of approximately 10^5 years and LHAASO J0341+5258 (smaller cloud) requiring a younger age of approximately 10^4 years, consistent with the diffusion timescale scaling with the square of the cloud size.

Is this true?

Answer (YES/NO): NO